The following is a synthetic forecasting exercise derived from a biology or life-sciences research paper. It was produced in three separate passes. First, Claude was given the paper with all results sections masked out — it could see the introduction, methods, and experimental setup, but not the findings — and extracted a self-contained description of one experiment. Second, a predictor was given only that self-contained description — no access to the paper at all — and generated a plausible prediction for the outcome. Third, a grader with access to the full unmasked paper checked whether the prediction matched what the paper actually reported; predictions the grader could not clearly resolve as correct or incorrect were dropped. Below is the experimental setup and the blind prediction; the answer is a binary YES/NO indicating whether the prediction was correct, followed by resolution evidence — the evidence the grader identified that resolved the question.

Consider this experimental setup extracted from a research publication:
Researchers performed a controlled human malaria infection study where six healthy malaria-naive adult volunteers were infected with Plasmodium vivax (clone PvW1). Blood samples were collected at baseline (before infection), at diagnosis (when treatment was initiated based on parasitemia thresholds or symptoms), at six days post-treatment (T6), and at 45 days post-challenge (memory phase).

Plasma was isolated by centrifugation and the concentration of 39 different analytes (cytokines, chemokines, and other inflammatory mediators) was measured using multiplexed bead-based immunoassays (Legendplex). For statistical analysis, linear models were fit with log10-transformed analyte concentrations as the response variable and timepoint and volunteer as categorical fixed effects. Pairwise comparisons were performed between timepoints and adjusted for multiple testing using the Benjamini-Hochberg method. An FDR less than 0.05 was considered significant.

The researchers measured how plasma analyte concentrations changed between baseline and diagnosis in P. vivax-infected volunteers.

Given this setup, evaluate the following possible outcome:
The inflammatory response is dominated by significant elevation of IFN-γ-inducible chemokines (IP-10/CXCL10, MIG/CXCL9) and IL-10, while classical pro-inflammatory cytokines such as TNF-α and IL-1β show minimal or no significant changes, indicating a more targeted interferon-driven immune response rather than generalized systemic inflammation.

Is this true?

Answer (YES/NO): NO